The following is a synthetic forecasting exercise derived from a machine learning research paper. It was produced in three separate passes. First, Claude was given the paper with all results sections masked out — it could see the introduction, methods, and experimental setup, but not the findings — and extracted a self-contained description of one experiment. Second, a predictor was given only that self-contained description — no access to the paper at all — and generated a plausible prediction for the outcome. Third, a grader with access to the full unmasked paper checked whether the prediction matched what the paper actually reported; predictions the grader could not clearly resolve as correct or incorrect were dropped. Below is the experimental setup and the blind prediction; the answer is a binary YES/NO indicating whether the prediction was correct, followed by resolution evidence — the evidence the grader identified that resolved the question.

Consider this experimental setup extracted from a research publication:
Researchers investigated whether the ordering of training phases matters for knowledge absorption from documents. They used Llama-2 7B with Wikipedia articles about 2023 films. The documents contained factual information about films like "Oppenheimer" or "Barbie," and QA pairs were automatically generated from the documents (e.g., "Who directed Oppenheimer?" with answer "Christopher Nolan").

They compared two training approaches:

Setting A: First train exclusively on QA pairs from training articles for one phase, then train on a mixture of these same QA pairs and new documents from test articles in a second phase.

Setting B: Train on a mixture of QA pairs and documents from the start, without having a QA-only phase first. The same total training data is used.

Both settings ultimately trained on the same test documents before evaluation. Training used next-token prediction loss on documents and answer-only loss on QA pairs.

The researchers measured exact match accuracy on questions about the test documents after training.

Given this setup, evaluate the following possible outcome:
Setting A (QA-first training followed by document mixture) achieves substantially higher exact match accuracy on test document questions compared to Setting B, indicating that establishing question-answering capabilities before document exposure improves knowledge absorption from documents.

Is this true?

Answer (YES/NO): YES